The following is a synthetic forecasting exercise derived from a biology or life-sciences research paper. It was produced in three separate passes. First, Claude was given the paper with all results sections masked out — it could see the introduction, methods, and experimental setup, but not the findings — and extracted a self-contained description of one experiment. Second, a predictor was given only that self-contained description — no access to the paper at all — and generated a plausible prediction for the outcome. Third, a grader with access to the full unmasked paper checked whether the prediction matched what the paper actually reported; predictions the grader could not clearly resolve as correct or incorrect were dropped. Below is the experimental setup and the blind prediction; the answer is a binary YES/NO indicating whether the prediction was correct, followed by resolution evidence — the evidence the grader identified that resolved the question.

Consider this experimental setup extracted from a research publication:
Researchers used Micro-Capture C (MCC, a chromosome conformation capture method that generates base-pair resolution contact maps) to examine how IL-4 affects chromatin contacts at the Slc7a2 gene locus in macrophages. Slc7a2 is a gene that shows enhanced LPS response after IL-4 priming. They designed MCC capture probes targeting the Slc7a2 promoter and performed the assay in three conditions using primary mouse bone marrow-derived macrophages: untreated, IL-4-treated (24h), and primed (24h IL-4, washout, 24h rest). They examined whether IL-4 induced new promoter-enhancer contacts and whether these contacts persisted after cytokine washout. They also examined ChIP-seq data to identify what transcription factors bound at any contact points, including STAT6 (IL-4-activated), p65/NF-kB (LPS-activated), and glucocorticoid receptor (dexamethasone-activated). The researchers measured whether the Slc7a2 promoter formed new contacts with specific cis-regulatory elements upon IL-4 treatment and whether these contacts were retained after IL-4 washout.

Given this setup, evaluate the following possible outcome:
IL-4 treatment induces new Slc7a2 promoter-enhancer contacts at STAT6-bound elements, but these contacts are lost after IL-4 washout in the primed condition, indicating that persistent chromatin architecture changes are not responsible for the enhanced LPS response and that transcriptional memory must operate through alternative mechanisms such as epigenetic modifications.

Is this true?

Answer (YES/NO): NO